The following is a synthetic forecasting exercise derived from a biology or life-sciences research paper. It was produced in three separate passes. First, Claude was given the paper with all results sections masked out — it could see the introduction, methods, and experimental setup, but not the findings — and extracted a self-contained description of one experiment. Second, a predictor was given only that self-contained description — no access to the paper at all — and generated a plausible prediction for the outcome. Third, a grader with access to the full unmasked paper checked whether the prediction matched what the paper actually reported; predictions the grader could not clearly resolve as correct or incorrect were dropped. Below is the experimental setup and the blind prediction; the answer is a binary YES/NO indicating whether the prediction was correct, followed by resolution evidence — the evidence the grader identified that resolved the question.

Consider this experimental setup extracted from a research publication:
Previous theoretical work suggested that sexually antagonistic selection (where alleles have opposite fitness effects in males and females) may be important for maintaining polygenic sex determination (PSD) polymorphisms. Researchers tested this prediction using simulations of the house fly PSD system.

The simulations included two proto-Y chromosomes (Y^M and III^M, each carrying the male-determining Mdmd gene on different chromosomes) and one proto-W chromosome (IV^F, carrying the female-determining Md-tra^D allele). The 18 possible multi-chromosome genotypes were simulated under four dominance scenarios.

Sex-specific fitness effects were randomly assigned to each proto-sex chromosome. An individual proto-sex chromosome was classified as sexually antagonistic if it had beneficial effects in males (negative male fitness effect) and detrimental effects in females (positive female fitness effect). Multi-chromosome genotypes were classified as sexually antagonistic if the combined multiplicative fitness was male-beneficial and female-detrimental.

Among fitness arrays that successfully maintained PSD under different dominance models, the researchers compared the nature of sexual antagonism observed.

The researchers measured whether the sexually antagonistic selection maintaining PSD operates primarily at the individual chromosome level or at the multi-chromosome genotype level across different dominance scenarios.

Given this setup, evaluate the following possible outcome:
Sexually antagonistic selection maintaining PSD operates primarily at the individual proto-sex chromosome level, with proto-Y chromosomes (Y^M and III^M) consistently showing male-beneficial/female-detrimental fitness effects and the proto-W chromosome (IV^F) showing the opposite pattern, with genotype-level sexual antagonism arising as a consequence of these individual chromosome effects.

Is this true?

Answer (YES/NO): NO